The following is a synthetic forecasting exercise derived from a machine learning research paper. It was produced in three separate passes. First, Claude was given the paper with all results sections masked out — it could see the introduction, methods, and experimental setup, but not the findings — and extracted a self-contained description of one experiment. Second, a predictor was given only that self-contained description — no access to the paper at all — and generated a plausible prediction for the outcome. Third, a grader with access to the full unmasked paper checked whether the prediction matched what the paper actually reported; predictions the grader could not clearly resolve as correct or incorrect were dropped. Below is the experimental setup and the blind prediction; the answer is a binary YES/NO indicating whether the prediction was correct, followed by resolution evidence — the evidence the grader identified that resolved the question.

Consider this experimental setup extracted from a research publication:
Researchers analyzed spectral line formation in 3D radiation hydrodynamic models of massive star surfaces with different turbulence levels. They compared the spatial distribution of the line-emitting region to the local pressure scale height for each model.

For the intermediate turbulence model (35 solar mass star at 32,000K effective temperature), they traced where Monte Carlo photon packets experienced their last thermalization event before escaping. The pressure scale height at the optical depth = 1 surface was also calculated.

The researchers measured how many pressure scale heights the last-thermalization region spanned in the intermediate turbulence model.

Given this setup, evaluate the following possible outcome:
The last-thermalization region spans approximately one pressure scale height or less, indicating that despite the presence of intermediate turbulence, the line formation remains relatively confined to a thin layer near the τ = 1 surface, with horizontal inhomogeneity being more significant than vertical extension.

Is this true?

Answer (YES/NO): YES